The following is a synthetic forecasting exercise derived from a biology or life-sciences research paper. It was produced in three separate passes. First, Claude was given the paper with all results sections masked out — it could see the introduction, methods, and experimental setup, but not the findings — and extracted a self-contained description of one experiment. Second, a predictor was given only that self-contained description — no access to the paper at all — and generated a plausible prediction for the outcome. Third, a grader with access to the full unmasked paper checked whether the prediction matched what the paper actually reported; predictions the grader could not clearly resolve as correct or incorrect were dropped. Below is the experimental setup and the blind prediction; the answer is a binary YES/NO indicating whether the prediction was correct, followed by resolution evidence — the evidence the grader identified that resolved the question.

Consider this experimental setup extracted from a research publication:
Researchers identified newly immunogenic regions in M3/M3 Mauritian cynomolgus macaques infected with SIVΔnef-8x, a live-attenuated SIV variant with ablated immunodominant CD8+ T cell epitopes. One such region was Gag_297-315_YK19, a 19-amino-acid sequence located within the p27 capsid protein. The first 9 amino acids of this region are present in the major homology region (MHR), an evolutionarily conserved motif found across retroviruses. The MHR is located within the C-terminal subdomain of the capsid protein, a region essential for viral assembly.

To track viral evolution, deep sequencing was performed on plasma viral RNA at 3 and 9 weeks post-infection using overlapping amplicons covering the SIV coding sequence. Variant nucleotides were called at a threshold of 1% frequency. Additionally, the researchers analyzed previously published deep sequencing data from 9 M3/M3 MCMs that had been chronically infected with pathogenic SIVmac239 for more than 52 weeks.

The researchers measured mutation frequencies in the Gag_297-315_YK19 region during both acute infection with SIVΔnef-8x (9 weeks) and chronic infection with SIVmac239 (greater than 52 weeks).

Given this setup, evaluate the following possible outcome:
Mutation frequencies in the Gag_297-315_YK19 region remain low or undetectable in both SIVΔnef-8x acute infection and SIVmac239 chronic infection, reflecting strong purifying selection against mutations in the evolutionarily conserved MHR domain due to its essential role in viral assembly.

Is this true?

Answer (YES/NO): YES